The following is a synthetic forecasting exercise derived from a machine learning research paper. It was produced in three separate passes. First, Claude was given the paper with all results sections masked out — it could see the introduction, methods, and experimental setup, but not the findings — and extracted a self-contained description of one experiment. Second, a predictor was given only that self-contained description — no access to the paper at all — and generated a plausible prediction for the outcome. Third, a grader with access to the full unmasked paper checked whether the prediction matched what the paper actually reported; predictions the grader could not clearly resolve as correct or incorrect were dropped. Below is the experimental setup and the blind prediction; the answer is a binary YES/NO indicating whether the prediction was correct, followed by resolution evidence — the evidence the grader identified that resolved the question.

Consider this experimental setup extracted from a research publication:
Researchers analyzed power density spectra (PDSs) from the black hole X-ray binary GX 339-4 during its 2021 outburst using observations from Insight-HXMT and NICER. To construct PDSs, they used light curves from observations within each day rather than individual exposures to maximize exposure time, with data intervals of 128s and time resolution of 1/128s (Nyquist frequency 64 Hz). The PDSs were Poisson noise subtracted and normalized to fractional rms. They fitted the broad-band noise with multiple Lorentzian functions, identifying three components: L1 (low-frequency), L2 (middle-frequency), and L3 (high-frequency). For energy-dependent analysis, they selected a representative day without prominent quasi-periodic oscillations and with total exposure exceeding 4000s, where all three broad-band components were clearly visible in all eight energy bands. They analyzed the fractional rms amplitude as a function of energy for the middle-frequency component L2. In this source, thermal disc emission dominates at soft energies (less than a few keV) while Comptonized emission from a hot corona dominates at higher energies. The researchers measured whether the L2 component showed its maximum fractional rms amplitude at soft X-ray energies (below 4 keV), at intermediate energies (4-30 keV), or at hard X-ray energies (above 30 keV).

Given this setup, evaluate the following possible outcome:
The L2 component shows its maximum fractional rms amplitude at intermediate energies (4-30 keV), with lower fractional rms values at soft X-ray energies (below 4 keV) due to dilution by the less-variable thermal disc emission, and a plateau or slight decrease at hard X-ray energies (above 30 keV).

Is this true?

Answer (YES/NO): NO